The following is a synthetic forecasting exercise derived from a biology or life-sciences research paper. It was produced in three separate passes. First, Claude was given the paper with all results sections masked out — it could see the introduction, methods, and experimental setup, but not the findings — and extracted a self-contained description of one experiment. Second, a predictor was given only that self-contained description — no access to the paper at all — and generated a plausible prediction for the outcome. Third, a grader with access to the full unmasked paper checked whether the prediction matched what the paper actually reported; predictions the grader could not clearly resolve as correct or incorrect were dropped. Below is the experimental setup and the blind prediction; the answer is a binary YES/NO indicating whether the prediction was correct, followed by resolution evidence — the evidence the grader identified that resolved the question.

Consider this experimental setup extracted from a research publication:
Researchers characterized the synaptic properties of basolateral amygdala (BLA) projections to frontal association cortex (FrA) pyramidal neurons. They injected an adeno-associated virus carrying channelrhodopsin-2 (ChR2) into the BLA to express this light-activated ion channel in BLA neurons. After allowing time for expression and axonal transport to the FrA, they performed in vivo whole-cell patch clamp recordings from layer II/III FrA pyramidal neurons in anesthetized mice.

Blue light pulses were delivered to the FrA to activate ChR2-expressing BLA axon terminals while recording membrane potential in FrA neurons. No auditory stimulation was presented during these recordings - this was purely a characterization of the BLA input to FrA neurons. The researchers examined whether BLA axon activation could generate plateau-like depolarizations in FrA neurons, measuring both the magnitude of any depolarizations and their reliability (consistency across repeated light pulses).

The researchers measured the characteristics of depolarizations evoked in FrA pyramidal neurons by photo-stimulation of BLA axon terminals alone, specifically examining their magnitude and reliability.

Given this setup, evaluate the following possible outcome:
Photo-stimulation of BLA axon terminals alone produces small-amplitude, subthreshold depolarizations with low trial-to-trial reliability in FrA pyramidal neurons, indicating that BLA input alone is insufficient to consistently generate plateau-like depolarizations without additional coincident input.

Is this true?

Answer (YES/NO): YES